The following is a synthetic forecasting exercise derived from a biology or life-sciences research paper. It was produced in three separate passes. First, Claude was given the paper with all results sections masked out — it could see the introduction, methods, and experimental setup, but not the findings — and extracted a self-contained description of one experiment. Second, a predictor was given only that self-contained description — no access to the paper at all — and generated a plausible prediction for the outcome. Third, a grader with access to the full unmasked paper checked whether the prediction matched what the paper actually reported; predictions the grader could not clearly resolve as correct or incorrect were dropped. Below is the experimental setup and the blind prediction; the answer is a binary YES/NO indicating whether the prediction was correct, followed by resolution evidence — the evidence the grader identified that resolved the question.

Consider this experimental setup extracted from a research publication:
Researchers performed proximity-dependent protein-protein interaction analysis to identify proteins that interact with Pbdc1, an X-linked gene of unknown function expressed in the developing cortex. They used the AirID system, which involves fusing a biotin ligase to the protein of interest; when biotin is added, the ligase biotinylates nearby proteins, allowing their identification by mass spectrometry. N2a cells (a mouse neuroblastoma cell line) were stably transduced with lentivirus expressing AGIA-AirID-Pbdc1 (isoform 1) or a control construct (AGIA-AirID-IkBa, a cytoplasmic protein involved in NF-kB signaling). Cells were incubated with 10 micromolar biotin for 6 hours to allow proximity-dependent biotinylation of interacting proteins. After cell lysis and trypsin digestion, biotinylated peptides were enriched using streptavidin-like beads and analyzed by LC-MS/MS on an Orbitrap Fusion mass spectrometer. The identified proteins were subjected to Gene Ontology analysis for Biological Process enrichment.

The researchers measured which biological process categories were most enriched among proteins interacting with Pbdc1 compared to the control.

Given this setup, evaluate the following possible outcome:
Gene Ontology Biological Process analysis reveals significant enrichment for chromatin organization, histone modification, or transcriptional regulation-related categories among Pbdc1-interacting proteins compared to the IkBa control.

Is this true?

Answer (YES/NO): NO